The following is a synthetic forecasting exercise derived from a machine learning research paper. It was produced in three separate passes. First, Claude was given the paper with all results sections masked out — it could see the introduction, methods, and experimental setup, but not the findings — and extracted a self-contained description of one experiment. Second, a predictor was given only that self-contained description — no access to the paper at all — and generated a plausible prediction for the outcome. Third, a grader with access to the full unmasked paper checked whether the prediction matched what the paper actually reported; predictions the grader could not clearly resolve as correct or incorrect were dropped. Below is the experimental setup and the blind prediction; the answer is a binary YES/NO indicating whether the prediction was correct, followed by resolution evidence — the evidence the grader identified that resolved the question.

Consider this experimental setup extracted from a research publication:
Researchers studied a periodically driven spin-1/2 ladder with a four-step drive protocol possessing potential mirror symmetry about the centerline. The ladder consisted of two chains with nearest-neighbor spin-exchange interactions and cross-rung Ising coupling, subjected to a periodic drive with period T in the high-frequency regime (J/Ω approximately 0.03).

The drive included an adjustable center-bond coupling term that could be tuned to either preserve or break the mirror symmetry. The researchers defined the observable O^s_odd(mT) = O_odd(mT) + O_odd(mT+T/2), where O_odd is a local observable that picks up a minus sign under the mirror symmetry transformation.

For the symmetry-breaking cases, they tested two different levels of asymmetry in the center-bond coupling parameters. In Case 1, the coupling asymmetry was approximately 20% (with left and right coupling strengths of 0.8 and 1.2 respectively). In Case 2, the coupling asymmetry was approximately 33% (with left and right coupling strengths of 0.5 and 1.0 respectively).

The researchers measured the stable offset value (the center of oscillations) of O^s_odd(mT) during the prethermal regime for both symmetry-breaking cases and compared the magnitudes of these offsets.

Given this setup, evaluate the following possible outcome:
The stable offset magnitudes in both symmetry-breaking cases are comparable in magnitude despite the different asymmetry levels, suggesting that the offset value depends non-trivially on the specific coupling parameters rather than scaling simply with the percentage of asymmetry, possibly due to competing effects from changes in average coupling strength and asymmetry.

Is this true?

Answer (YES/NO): NO